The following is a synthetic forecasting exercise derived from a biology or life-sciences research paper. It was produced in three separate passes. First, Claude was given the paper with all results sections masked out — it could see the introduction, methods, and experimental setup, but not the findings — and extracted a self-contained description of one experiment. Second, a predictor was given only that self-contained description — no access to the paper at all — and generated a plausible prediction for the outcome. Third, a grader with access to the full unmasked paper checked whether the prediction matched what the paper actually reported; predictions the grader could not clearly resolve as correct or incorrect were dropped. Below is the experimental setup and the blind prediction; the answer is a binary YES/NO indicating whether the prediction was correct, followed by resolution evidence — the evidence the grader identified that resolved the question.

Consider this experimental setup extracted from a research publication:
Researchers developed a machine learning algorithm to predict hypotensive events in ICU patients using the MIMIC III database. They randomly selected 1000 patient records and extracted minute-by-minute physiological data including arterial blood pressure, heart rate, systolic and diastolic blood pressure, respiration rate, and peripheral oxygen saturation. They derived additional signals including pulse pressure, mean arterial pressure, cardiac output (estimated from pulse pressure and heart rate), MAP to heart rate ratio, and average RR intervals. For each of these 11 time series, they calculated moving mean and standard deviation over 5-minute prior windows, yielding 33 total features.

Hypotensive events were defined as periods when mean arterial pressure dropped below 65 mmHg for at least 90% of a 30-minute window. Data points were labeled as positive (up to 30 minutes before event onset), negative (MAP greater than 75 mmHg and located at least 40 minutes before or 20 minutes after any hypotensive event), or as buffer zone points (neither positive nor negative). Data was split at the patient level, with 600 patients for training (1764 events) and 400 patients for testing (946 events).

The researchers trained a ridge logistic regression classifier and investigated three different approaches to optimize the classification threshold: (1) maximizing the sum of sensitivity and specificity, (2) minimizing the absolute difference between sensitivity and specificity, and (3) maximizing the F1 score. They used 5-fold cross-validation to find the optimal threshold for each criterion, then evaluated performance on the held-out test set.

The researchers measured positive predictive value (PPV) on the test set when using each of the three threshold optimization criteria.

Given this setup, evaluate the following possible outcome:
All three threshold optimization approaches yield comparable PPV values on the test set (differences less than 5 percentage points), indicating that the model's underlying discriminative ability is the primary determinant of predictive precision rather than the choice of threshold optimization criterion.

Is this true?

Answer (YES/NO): NO